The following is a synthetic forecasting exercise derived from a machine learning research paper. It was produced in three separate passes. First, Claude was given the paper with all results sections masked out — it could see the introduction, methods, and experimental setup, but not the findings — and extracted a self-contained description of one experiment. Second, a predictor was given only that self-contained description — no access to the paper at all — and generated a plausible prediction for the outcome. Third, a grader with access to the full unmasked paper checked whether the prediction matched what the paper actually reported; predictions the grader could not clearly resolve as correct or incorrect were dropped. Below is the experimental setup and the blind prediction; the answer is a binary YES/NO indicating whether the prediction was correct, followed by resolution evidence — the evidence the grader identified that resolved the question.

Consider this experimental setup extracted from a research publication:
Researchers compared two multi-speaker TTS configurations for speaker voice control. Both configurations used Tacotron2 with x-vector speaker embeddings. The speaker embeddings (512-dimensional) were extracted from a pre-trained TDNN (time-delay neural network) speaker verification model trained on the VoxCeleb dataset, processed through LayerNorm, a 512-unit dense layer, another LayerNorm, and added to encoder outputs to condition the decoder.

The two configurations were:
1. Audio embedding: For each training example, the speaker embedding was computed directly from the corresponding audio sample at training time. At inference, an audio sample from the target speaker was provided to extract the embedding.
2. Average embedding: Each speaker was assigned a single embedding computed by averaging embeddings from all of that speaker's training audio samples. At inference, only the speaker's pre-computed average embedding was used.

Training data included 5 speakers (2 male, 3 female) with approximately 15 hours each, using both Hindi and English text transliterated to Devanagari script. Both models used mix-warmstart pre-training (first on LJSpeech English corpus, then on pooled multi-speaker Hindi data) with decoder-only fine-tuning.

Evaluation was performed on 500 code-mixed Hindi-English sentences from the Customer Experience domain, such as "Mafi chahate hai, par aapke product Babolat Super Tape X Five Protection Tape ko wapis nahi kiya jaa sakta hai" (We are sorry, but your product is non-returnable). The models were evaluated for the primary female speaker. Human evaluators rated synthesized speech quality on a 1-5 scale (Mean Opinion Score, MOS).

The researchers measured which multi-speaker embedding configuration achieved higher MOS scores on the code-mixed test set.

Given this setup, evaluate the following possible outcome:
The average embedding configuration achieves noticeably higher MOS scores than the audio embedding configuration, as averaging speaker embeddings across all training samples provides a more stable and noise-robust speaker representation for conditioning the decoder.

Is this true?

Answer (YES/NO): NO